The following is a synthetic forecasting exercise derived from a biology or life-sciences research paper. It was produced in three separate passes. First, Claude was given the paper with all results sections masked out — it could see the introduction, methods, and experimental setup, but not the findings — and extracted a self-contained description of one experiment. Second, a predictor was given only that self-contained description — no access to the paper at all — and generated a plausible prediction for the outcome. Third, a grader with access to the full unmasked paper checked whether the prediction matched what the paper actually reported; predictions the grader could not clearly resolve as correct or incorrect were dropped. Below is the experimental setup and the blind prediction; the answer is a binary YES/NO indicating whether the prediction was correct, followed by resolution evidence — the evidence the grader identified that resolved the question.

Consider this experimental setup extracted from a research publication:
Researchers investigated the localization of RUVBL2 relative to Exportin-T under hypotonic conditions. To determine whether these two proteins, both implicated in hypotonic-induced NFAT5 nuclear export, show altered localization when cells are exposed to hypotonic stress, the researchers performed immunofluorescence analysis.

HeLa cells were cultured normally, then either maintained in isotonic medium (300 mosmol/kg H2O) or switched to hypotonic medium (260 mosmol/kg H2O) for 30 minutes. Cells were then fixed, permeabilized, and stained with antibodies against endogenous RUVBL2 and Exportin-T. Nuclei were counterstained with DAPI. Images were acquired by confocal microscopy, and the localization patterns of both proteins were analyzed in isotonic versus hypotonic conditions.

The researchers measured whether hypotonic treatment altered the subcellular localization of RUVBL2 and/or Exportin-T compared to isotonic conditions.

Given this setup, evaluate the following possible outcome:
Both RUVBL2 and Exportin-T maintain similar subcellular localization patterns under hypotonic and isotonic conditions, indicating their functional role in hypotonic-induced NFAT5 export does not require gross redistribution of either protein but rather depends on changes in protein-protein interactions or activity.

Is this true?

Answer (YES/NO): NO